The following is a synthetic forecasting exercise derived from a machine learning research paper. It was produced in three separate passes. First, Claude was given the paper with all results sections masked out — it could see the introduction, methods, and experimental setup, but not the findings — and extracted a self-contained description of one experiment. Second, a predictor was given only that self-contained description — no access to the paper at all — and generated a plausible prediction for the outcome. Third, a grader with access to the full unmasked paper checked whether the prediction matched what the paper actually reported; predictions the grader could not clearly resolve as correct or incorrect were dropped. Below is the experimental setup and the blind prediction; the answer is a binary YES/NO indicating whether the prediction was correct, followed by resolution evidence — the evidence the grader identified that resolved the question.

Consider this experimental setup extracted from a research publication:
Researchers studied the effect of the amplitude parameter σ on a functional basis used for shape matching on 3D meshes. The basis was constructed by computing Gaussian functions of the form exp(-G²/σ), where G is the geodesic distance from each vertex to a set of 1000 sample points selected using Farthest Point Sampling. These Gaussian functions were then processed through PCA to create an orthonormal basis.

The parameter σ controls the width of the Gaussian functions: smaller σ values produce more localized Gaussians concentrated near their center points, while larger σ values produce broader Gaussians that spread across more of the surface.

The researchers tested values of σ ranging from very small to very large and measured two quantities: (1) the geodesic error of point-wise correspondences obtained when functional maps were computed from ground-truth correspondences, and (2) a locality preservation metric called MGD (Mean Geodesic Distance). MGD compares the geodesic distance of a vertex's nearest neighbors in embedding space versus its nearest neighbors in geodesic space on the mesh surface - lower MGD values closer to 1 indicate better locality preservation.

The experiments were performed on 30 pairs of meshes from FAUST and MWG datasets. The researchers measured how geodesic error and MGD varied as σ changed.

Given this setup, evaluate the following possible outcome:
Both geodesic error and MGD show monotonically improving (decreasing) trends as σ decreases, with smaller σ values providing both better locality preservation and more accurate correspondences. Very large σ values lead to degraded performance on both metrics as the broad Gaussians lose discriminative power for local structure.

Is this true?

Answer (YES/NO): NO